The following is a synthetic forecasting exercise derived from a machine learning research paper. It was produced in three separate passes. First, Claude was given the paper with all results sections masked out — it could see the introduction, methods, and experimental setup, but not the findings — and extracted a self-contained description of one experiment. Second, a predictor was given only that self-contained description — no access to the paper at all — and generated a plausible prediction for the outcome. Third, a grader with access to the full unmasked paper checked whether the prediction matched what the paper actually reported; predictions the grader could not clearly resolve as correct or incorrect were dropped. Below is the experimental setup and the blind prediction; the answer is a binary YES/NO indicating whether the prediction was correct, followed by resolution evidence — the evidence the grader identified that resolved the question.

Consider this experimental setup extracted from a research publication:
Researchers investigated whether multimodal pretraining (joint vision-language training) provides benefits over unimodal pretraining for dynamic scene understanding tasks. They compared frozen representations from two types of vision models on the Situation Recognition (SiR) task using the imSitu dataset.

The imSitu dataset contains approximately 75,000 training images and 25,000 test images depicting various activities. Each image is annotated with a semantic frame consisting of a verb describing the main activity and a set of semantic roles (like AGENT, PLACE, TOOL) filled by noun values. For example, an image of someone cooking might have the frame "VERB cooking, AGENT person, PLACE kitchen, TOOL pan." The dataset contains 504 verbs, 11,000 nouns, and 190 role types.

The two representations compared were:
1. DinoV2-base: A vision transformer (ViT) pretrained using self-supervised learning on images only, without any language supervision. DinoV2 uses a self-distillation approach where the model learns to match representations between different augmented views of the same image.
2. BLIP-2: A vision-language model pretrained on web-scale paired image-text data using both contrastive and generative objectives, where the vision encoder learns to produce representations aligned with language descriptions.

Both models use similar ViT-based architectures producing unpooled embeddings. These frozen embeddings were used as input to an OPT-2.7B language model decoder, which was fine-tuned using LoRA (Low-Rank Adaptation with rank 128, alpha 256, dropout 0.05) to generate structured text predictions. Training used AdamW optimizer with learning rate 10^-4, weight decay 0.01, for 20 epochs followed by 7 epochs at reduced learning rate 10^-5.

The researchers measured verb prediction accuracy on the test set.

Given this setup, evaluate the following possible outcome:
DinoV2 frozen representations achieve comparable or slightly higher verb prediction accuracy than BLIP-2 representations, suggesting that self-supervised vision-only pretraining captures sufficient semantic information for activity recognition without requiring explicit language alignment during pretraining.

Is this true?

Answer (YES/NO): NO